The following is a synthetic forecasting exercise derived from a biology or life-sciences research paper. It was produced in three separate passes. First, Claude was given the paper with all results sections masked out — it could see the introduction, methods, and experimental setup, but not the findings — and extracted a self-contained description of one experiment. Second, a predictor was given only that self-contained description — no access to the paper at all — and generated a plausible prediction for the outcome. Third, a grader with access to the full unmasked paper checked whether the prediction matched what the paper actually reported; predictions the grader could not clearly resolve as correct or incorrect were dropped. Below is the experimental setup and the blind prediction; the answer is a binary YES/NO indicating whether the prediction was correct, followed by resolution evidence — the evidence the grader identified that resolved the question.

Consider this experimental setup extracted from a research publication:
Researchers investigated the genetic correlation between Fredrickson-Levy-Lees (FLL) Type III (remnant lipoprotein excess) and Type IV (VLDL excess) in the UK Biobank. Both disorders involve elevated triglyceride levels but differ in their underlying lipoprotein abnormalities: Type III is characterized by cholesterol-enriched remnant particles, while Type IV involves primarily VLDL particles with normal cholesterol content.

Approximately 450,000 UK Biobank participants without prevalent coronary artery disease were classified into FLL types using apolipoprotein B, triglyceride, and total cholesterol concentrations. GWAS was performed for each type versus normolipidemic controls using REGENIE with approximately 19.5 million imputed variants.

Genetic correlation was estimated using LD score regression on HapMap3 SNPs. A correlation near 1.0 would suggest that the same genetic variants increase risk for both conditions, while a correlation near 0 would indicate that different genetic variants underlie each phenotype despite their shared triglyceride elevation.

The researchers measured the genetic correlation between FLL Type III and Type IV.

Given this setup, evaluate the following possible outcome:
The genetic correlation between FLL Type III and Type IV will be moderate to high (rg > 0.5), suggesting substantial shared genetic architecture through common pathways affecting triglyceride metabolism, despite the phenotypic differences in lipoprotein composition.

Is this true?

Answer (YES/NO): YES